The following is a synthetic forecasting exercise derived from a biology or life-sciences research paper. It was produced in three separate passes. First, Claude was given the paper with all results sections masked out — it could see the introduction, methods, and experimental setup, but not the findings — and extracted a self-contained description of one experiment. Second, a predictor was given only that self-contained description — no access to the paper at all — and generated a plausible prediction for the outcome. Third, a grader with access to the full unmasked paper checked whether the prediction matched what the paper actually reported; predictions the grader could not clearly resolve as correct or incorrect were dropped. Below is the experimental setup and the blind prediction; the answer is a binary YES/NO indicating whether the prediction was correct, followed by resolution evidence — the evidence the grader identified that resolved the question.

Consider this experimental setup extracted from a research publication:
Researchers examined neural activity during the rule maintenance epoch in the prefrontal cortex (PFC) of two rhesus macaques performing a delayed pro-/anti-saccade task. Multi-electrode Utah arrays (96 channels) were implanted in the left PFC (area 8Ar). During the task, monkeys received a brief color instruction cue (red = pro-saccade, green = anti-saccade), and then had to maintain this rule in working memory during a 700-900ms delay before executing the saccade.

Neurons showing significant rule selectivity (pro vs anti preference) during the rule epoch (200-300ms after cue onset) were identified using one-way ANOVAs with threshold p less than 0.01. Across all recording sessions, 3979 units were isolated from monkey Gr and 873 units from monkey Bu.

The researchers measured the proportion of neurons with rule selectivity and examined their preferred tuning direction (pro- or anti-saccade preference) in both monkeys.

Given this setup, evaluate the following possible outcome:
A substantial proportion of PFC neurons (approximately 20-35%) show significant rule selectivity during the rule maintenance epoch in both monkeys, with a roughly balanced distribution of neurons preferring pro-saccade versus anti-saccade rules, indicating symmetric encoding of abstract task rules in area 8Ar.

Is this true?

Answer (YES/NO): NO